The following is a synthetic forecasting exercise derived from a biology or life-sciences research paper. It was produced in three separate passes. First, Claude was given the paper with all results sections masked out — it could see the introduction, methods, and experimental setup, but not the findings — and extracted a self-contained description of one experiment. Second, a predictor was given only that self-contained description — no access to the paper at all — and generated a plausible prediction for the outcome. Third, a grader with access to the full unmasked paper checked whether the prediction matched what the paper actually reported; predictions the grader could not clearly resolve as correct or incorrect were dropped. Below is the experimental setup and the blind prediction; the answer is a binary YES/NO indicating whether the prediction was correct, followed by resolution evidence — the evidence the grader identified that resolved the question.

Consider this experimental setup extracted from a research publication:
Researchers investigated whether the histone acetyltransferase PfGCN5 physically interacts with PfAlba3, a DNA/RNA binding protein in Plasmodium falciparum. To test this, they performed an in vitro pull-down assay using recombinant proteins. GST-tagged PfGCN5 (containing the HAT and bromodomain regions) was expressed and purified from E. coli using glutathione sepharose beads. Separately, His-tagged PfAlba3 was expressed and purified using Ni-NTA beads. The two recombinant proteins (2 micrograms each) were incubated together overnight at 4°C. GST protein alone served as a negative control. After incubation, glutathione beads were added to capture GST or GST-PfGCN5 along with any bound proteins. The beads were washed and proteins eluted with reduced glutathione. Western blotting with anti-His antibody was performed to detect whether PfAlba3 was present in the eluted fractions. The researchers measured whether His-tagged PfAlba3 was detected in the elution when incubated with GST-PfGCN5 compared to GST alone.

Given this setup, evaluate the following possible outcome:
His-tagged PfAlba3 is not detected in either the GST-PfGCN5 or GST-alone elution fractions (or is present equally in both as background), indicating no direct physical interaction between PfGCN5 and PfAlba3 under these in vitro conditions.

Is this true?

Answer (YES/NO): YES